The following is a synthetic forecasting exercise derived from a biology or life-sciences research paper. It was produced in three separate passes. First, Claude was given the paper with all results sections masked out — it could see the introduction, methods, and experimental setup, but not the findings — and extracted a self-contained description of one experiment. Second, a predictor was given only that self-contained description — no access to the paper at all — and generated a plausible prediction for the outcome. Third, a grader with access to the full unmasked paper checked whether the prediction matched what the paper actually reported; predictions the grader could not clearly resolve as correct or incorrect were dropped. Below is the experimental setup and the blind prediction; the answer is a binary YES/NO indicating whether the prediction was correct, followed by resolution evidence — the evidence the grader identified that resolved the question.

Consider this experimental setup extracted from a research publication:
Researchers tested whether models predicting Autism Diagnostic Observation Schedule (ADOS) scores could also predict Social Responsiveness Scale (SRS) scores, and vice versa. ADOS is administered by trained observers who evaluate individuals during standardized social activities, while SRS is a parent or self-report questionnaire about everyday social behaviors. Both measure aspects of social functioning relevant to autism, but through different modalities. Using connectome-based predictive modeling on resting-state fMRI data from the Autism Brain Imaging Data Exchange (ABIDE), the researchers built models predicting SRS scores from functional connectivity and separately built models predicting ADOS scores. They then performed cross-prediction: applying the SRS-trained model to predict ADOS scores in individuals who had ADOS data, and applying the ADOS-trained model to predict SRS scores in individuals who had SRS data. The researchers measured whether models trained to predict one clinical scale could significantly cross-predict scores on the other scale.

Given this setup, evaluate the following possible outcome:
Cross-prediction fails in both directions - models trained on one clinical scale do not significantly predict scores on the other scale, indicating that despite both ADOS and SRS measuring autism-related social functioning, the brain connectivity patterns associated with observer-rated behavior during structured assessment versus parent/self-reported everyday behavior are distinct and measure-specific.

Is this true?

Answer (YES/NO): NO